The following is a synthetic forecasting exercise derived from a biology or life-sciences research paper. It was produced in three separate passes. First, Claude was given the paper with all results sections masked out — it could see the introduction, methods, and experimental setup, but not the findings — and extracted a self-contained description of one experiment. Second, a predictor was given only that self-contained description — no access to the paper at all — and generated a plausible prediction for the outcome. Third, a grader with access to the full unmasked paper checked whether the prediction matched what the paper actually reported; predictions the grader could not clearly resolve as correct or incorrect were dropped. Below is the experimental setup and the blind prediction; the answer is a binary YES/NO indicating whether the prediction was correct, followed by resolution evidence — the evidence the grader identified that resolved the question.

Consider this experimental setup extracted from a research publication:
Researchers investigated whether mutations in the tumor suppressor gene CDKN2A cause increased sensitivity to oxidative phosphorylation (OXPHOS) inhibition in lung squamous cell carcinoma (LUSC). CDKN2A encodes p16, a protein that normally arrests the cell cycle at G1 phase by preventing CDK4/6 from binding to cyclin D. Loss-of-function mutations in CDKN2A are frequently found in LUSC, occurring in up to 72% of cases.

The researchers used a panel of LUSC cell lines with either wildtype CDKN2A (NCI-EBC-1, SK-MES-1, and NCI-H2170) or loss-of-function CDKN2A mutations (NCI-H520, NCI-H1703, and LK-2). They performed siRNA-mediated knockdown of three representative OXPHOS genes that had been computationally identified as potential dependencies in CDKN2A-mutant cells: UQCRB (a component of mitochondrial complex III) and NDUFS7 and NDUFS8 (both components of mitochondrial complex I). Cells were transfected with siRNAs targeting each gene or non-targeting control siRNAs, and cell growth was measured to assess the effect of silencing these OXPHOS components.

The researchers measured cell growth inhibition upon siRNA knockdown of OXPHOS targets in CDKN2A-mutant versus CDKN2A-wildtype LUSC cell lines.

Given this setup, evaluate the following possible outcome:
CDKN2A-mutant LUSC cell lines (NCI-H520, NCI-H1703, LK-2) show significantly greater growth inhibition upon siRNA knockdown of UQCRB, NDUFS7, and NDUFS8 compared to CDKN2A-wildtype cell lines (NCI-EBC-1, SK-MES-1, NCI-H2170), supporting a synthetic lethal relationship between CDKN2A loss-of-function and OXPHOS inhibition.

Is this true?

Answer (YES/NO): YES